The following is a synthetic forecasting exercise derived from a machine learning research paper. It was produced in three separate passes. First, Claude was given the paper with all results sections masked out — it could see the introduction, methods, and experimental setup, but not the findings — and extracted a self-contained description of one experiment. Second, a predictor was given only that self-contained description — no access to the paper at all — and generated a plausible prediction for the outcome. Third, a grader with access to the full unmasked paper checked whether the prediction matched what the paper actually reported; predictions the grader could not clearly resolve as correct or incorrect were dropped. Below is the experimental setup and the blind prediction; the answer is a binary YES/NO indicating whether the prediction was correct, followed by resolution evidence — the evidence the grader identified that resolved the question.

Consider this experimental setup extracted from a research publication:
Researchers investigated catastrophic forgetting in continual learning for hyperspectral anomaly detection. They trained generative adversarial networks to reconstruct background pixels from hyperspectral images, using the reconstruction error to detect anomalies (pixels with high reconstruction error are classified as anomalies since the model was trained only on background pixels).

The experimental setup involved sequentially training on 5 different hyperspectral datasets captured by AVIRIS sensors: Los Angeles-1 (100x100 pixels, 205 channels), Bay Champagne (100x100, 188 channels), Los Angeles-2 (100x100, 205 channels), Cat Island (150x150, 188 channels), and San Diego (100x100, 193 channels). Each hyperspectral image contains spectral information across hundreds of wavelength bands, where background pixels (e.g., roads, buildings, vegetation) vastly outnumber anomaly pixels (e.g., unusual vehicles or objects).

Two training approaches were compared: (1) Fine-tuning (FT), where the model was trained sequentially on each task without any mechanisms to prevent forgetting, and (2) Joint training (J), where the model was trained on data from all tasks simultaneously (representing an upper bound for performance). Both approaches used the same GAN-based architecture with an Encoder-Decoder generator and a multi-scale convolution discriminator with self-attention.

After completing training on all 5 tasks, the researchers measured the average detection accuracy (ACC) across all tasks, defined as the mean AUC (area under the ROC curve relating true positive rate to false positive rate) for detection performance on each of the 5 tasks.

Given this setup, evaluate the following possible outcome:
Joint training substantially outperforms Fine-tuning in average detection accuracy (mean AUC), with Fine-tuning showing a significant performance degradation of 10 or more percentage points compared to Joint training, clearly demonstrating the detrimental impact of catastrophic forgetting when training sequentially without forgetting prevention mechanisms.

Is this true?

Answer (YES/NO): YES